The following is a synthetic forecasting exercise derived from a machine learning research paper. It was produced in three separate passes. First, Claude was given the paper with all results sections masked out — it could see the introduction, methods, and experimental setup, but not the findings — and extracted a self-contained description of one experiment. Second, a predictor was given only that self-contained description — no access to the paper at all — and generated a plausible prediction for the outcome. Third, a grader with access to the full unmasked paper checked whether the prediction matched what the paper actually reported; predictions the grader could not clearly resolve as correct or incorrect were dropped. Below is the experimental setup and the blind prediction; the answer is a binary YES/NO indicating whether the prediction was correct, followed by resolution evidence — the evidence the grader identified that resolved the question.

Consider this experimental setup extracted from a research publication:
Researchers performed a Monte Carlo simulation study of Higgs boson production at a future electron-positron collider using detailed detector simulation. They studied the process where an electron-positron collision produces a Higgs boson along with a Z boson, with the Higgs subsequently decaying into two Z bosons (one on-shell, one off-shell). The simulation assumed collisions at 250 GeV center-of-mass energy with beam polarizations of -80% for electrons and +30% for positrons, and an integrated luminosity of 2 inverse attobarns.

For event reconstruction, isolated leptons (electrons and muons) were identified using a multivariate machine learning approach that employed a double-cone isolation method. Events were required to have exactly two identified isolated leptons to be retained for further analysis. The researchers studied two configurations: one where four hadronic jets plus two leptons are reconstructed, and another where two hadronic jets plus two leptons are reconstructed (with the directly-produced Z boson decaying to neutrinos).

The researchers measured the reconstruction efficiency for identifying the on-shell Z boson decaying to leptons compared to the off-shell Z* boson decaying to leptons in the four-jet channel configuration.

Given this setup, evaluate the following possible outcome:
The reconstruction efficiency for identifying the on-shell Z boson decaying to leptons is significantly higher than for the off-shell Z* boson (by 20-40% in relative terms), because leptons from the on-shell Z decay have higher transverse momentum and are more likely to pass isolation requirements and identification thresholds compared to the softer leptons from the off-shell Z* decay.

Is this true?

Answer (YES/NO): YES